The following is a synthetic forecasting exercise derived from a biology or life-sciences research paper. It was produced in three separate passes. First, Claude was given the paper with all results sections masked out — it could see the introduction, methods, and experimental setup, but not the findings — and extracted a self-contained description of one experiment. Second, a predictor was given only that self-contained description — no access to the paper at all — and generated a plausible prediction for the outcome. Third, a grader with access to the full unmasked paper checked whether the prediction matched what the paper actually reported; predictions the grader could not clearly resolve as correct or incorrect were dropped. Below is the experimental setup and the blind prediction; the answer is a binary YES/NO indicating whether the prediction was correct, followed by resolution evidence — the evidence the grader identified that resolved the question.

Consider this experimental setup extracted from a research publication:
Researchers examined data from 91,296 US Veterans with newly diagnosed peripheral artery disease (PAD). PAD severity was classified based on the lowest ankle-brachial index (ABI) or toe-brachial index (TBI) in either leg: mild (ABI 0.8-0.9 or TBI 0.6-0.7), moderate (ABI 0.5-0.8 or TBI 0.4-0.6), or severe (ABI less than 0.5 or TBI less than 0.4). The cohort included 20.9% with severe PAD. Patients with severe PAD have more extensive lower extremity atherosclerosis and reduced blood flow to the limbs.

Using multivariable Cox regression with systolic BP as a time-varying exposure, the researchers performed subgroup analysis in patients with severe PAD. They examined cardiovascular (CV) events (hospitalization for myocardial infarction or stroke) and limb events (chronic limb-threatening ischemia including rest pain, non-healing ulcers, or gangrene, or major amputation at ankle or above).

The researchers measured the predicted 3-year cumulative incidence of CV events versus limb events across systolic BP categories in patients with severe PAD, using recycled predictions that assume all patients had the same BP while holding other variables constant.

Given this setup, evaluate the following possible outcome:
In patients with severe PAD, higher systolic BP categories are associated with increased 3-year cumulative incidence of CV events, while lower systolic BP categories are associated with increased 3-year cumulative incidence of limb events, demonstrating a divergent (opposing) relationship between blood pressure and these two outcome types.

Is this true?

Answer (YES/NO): NO